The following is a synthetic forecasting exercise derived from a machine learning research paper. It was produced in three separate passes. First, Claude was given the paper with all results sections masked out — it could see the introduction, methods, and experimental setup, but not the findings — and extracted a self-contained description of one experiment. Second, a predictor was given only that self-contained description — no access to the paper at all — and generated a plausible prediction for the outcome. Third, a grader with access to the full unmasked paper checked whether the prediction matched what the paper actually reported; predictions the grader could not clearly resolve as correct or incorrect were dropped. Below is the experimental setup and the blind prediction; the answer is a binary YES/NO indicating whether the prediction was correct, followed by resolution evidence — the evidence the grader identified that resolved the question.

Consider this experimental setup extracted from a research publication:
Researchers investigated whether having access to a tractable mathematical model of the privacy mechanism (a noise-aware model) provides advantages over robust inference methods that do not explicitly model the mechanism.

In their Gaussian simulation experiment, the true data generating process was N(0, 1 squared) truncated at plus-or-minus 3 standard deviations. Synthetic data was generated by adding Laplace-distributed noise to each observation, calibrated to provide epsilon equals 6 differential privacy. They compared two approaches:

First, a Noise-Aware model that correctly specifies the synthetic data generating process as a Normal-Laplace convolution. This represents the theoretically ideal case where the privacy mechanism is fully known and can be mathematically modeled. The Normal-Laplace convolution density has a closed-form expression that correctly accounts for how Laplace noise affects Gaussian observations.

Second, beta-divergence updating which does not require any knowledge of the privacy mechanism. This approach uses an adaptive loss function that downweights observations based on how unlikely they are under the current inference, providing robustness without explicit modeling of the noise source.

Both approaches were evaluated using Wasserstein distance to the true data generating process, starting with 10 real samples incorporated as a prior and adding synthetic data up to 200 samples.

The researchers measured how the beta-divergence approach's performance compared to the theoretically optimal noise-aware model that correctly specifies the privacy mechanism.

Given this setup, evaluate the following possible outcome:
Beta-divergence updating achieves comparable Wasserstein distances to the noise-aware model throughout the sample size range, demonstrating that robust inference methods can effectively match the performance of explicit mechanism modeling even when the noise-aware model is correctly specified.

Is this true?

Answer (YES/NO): NO